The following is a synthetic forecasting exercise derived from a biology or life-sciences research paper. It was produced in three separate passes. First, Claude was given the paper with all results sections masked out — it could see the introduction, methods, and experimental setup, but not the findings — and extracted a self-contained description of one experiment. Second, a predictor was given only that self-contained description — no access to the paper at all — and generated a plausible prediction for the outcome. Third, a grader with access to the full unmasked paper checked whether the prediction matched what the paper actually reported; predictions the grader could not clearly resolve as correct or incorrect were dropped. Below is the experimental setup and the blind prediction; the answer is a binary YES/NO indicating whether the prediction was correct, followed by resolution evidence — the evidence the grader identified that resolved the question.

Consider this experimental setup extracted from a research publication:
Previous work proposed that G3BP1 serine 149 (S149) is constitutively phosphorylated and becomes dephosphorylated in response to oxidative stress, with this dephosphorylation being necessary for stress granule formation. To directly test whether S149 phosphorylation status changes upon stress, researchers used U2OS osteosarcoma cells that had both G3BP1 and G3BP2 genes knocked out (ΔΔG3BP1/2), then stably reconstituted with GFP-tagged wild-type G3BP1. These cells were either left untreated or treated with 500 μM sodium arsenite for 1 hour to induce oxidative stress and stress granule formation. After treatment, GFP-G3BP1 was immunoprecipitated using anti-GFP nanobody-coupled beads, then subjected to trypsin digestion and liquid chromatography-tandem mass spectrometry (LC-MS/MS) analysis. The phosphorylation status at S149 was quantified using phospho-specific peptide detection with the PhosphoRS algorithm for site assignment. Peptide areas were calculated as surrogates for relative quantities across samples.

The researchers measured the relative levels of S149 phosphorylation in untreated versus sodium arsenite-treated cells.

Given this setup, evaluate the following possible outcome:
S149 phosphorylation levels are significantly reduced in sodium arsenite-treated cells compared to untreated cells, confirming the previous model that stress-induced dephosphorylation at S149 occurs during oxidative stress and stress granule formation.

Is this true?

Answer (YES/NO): NO